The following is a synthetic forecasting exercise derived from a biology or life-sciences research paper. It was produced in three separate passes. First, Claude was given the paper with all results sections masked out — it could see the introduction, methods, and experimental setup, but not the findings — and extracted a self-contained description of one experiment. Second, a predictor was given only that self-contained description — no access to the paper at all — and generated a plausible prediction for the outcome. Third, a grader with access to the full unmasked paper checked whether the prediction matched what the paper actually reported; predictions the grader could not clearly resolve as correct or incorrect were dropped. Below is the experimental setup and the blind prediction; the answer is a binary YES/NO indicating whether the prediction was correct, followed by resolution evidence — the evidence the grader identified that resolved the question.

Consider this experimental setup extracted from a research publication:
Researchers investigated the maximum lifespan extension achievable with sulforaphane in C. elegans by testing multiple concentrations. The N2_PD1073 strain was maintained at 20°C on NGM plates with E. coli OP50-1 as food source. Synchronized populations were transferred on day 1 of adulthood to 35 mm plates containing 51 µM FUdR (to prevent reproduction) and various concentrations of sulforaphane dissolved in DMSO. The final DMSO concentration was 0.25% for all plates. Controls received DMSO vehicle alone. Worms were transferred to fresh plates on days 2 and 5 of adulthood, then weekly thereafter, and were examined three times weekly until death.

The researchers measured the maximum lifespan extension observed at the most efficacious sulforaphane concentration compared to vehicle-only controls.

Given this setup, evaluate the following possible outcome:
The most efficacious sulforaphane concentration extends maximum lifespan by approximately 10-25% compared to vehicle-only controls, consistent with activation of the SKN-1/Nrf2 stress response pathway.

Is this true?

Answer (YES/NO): NO